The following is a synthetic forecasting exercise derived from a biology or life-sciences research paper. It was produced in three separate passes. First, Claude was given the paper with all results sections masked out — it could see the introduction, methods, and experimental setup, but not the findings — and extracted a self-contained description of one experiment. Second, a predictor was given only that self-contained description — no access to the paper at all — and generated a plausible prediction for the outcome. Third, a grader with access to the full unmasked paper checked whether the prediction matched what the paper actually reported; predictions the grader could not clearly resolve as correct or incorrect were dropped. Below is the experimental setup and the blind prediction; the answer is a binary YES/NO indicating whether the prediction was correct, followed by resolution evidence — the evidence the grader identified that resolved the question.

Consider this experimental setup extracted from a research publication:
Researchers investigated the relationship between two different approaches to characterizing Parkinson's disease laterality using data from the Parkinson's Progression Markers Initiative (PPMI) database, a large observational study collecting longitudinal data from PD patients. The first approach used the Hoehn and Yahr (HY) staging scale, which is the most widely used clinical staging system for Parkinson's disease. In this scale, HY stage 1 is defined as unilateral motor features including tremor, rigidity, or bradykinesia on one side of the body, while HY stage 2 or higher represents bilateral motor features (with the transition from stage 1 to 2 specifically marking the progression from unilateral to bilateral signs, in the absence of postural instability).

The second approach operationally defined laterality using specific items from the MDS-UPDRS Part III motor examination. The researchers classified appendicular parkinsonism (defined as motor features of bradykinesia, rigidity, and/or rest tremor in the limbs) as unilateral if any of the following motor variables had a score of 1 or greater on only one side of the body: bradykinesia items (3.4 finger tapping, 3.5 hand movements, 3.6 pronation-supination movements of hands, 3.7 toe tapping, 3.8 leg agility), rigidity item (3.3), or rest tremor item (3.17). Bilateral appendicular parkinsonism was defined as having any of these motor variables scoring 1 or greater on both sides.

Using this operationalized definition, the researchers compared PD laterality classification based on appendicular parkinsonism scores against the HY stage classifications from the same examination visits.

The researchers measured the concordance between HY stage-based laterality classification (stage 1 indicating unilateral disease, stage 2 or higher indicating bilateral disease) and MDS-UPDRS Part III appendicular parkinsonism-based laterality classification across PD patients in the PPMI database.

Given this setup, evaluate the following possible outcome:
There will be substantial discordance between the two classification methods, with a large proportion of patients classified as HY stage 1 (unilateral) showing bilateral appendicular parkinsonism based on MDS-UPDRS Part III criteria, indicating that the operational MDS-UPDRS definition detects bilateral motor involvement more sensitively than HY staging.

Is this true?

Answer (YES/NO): NO